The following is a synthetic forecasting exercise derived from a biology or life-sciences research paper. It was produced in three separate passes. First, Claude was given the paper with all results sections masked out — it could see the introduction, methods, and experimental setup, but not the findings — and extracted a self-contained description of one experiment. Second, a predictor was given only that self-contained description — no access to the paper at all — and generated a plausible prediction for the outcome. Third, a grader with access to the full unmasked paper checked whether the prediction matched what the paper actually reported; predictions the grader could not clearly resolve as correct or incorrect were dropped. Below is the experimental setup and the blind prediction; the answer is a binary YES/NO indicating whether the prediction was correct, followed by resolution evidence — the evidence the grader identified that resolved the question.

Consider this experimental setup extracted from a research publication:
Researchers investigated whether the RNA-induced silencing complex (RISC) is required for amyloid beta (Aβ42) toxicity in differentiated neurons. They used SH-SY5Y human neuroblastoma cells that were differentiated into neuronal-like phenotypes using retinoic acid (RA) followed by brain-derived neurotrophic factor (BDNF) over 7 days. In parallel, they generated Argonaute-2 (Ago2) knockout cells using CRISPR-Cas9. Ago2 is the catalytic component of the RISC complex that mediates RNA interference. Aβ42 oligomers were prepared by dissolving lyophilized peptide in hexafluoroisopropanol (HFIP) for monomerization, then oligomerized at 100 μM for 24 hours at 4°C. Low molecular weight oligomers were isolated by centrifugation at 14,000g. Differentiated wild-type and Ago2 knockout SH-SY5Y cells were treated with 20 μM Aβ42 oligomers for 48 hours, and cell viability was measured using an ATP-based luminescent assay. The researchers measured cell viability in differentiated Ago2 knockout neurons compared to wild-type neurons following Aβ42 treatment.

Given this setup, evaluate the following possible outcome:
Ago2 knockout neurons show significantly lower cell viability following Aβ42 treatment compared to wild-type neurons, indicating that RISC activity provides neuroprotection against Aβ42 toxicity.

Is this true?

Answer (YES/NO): NO